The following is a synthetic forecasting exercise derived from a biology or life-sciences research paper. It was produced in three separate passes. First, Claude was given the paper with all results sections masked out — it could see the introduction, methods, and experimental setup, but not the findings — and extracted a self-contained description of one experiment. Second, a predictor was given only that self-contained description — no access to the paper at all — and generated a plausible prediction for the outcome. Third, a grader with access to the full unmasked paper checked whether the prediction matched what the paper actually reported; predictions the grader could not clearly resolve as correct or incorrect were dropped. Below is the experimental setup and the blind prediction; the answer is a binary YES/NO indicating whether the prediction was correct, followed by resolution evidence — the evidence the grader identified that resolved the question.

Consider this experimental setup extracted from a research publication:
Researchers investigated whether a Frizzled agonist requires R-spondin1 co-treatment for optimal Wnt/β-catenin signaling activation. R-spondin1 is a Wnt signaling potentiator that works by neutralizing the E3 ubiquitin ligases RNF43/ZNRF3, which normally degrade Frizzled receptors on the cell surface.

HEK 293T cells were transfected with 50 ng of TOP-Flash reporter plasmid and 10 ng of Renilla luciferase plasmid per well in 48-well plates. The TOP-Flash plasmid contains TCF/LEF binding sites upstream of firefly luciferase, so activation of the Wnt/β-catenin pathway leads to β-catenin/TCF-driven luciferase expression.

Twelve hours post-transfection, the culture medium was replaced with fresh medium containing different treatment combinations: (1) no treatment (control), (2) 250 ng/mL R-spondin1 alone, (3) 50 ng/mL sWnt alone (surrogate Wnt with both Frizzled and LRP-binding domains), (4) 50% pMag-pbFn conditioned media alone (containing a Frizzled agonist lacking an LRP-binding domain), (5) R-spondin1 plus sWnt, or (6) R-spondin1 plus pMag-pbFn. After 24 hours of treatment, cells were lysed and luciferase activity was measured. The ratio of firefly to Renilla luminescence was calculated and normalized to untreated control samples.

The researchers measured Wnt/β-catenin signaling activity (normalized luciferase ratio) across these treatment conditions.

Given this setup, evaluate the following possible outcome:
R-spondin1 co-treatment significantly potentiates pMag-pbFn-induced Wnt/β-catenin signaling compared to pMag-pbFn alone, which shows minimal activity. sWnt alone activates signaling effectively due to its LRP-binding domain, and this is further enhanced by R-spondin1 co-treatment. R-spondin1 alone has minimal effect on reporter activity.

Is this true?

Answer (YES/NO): NO